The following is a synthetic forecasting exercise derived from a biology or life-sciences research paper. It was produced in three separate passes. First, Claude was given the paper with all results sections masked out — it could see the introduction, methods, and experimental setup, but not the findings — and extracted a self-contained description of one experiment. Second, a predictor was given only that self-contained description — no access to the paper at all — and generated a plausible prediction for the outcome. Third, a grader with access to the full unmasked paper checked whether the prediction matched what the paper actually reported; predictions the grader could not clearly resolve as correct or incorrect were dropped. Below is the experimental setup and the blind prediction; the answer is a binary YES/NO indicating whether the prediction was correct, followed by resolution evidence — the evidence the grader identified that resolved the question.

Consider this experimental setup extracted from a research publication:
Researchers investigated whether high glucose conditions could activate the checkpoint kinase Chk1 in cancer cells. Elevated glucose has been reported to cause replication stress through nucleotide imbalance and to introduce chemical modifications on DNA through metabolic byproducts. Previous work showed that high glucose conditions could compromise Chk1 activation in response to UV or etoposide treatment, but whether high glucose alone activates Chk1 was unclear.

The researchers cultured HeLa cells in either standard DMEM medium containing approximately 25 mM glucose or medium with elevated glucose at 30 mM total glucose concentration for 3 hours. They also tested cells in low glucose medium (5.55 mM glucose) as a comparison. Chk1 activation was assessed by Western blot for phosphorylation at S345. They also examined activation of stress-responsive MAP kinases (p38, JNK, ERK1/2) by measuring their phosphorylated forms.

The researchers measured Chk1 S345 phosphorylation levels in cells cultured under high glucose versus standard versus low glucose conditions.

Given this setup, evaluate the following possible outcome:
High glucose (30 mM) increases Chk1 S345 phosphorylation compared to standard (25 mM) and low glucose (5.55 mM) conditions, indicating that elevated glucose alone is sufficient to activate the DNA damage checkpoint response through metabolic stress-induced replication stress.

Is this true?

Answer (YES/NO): NO